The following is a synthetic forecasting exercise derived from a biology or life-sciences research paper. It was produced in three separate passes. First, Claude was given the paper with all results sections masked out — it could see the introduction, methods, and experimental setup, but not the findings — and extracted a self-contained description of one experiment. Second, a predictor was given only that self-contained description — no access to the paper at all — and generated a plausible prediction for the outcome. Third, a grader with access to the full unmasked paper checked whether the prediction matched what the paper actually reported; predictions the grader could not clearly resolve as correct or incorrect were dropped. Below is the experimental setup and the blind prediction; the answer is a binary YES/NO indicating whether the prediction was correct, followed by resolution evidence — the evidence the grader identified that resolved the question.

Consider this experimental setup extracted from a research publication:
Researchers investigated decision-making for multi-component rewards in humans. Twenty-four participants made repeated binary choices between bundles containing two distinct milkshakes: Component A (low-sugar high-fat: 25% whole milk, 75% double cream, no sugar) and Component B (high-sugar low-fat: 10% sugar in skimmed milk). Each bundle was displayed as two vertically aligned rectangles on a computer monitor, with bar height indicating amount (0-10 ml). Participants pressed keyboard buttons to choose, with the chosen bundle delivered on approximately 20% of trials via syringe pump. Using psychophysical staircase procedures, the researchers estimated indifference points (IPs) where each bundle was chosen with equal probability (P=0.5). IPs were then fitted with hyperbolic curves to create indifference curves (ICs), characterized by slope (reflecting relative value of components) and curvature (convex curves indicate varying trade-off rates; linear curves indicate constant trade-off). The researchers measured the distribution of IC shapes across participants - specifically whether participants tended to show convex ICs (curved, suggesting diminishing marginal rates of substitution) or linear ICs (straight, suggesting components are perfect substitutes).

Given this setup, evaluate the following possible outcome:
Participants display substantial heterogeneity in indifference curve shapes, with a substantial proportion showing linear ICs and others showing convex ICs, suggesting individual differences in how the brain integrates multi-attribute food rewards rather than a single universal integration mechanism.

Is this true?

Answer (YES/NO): NO